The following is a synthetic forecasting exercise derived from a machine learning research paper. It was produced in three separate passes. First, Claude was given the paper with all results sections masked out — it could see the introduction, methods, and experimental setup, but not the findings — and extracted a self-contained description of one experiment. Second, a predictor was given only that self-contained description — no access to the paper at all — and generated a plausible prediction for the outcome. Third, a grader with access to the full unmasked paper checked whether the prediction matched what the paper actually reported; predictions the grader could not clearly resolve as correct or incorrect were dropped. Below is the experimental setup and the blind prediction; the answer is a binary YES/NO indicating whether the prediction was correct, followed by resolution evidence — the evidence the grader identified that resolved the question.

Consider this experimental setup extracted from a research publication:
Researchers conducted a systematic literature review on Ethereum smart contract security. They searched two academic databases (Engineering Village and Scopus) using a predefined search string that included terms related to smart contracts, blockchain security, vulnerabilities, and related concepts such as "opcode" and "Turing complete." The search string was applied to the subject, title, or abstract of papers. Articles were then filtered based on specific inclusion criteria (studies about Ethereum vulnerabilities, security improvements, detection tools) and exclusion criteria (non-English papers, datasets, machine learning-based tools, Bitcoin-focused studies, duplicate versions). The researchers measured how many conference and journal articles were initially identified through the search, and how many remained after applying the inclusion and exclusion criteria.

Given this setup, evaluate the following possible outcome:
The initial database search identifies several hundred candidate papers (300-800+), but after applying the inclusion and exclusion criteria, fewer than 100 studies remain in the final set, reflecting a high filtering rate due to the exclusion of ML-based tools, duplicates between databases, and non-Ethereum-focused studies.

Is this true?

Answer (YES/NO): YES